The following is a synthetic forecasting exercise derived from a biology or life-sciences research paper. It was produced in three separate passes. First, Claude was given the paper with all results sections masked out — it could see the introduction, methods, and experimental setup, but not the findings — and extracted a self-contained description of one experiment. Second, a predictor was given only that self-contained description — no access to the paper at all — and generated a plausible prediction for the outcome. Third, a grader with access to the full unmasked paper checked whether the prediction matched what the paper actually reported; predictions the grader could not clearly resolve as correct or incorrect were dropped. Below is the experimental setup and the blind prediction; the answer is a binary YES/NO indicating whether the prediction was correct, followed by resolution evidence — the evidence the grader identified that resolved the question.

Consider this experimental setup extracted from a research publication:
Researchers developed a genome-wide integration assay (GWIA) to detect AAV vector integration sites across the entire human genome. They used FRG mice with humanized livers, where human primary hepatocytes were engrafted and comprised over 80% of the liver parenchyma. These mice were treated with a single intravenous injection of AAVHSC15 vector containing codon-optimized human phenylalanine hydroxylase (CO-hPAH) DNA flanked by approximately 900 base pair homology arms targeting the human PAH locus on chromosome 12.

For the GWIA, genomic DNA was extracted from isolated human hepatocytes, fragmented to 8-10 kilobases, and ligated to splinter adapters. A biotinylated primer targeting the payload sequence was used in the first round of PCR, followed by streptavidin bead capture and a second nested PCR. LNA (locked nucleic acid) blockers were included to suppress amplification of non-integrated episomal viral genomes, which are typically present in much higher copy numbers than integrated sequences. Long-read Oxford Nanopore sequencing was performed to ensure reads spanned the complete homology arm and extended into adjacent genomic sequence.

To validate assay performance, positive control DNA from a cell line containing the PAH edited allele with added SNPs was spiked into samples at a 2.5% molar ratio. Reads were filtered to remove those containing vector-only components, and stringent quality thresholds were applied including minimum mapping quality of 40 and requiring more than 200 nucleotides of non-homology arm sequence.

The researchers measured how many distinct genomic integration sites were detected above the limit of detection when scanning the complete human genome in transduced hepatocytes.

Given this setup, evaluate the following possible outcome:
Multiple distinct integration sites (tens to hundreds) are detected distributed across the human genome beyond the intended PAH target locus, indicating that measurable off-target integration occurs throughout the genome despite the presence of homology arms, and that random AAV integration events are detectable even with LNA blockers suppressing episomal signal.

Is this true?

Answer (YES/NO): NO